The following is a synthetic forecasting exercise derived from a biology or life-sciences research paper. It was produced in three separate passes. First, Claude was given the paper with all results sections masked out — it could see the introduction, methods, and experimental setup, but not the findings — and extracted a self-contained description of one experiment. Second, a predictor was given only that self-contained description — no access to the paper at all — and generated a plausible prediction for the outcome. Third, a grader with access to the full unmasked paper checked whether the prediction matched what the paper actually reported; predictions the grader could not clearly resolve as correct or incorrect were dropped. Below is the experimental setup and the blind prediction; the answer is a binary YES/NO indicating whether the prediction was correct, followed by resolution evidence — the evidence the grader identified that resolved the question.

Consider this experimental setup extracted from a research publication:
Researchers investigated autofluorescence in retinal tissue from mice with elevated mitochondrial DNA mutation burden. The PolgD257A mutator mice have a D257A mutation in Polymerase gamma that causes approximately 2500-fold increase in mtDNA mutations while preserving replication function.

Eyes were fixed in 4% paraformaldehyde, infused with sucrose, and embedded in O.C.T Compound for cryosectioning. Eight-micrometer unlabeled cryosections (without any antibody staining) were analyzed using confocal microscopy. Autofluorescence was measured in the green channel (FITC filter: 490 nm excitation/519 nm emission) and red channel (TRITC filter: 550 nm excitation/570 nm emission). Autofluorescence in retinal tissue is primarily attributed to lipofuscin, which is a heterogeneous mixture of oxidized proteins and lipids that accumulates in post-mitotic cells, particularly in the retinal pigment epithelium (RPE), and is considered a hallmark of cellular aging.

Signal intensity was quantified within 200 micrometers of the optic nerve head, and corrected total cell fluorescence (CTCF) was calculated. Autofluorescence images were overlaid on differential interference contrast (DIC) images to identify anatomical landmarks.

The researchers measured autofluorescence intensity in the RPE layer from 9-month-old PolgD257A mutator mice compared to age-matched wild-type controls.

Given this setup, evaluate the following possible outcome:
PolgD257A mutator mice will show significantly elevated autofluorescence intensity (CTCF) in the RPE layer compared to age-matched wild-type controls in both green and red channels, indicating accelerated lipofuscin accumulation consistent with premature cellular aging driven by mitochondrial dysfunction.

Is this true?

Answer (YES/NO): NO